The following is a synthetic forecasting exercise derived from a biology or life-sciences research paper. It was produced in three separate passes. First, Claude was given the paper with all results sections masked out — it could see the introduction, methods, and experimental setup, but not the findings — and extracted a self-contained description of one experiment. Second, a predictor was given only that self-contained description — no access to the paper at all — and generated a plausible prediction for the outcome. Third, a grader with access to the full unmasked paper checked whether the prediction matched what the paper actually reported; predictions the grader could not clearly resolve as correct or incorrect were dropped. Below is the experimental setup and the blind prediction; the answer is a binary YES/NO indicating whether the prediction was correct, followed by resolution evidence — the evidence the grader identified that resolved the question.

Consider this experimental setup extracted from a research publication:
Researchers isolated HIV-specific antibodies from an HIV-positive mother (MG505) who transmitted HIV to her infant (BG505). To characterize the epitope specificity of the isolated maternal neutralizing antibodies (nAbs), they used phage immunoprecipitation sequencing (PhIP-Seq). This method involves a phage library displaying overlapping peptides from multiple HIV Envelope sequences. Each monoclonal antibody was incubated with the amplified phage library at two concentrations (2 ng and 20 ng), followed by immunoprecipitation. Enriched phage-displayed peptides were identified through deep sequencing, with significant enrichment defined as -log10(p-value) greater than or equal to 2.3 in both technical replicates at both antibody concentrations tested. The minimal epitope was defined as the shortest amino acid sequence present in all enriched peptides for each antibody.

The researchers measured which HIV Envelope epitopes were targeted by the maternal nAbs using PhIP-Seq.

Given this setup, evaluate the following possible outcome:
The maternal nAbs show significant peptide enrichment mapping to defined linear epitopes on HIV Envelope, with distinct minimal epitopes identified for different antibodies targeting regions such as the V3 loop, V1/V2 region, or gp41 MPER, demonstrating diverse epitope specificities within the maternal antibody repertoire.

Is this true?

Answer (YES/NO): NO